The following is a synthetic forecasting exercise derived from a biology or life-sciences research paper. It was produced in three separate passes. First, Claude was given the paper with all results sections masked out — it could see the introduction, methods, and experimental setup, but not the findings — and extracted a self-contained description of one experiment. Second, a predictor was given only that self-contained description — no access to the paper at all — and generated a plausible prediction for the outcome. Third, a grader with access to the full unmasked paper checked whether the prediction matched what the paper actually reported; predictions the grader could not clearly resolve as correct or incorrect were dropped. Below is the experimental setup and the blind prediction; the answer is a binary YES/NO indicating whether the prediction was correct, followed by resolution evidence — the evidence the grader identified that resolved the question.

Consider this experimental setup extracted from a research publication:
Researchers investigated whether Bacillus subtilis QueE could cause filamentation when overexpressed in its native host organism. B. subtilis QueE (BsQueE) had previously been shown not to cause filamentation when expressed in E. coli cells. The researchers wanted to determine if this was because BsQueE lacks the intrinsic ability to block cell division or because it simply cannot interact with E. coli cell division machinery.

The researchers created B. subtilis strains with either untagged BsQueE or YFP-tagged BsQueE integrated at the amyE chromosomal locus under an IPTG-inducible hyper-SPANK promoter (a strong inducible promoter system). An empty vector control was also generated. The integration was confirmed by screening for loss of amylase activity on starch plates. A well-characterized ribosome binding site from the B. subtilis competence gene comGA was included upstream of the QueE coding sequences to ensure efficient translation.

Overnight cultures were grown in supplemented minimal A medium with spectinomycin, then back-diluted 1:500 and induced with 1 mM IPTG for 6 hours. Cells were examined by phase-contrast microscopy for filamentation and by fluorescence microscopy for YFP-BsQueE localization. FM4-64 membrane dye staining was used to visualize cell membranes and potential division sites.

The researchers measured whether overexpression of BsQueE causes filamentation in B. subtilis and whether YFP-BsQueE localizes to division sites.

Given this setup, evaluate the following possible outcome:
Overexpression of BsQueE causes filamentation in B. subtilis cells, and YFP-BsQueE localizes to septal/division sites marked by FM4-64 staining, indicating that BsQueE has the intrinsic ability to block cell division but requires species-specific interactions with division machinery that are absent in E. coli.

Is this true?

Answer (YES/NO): NO